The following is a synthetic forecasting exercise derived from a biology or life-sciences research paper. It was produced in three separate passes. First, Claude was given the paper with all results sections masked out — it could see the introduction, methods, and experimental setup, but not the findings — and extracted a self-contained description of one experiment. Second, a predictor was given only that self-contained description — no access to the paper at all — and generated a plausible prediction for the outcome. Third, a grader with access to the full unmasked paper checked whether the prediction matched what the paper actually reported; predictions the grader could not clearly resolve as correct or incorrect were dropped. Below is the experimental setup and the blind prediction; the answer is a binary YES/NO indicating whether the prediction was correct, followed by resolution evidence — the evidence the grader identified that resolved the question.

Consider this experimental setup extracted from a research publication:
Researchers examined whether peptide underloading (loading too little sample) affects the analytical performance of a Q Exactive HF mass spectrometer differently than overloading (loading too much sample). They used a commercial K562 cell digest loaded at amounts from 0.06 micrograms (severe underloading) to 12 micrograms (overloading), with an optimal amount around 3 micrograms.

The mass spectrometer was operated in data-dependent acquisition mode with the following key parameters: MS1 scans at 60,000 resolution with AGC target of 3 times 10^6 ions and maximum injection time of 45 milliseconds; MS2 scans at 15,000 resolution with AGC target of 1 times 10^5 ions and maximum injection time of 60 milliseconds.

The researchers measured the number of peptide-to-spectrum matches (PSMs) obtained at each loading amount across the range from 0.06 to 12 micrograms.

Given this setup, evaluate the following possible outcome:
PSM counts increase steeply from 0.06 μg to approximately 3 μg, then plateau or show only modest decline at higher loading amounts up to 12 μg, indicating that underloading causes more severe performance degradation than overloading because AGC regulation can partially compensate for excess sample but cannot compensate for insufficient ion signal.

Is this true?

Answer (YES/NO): NO